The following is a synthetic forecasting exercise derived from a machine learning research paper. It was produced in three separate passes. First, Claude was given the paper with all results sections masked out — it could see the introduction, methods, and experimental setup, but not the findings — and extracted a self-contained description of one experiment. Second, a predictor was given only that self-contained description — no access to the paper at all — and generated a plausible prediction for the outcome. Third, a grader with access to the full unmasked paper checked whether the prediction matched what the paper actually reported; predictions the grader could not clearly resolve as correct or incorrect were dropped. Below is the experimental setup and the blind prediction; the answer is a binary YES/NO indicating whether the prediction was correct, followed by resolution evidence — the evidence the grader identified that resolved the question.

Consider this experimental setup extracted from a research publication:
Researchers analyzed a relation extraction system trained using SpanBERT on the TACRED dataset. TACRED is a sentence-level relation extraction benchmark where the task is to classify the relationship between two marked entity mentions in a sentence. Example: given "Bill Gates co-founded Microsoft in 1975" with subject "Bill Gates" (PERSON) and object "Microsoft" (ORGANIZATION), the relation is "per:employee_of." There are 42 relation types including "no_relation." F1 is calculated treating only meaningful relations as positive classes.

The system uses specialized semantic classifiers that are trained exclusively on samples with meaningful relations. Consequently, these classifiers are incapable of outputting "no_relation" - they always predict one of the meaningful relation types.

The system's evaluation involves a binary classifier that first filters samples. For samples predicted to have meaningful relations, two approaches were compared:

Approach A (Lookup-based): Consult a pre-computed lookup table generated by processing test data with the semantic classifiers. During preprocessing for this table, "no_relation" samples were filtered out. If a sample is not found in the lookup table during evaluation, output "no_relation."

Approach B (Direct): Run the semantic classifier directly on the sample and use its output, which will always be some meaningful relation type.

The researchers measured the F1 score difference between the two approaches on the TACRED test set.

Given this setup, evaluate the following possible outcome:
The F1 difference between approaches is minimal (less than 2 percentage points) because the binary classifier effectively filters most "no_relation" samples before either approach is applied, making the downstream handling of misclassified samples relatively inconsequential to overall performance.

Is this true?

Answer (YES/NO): NO